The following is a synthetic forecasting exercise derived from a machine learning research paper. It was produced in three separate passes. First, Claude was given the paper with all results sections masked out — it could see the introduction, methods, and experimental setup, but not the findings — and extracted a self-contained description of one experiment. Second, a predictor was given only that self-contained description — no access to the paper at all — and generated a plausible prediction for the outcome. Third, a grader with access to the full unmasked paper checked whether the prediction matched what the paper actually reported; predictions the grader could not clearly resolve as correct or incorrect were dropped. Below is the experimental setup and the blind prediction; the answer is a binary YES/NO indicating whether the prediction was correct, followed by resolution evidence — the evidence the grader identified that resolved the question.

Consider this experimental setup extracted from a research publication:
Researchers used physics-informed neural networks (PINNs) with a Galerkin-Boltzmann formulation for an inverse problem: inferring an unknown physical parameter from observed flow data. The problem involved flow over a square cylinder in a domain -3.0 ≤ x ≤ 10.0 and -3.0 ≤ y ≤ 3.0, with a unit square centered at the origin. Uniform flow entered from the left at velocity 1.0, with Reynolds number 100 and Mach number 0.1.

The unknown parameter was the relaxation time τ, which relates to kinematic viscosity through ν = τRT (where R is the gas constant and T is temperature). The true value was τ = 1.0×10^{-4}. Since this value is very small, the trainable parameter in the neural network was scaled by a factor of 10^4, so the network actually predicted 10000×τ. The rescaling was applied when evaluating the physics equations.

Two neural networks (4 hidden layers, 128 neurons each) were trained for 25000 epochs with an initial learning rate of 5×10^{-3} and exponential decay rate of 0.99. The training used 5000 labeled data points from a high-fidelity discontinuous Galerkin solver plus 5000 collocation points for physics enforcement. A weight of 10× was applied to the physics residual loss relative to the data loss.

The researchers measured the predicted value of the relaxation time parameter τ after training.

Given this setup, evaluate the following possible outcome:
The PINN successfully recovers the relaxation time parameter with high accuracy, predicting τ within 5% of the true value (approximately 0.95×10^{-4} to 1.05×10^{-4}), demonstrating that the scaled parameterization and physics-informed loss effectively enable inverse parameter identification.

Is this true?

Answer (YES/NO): YES